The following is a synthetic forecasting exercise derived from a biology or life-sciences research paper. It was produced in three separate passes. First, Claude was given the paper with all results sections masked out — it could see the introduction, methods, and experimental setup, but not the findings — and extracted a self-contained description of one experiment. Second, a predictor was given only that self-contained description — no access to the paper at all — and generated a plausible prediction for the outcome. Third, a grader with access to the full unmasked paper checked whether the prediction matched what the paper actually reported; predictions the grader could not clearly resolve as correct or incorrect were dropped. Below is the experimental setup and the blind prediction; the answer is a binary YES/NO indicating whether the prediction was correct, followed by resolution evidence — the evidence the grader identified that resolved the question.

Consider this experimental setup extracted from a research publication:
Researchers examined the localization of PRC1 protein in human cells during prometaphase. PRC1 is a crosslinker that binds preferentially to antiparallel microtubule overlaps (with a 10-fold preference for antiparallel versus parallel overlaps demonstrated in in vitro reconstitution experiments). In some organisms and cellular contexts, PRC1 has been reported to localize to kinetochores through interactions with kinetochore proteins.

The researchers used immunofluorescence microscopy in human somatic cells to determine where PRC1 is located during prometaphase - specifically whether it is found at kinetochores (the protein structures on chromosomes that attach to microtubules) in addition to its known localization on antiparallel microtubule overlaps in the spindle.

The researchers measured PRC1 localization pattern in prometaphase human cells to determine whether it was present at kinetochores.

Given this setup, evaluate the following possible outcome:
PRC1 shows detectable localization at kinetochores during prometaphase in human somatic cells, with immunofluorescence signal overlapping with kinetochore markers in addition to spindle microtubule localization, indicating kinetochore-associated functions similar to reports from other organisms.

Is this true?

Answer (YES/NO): NO